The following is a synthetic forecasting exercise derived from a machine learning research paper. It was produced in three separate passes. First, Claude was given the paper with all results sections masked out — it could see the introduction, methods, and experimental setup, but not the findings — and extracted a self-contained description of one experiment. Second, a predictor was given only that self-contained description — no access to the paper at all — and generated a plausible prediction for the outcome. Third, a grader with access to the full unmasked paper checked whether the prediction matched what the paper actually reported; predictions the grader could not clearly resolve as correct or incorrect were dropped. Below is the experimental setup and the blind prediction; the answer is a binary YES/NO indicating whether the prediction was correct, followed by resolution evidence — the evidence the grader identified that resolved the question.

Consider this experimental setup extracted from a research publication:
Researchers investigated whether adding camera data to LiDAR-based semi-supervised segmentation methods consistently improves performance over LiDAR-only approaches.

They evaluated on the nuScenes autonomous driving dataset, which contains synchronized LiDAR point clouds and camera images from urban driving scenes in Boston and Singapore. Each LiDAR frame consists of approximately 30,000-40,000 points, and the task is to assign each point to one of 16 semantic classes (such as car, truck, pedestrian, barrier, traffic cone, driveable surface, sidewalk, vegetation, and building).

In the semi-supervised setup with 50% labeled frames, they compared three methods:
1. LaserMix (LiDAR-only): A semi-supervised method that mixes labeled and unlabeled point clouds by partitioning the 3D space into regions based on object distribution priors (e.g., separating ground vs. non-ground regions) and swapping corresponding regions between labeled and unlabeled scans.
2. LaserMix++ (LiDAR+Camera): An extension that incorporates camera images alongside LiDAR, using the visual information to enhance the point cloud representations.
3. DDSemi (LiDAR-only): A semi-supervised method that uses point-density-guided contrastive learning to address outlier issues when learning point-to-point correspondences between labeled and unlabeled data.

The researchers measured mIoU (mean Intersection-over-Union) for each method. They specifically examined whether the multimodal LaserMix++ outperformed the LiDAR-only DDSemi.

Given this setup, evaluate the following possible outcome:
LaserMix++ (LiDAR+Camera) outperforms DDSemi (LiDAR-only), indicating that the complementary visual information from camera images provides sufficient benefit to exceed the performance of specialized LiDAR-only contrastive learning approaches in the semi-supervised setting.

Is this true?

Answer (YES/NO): NO